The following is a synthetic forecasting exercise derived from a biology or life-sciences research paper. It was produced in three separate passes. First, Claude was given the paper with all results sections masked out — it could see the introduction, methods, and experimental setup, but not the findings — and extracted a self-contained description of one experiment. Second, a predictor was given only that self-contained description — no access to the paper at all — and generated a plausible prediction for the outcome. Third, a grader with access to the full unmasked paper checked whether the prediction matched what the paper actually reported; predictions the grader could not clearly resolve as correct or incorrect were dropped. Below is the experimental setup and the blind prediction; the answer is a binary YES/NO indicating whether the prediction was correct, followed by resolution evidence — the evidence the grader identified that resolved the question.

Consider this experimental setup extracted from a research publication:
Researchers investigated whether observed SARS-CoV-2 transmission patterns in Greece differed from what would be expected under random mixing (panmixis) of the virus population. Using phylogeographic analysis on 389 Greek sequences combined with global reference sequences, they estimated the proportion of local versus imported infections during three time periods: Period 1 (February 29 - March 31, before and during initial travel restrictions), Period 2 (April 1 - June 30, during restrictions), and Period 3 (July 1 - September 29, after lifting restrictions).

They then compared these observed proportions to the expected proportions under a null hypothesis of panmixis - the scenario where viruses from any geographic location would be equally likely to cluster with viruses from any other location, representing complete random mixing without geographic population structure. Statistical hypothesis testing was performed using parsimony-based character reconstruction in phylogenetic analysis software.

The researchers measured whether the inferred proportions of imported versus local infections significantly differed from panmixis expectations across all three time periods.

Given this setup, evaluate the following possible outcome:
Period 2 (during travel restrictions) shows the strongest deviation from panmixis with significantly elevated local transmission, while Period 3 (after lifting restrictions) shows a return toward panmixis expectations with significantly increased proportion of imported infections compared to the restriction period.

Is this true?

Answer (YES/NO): NO